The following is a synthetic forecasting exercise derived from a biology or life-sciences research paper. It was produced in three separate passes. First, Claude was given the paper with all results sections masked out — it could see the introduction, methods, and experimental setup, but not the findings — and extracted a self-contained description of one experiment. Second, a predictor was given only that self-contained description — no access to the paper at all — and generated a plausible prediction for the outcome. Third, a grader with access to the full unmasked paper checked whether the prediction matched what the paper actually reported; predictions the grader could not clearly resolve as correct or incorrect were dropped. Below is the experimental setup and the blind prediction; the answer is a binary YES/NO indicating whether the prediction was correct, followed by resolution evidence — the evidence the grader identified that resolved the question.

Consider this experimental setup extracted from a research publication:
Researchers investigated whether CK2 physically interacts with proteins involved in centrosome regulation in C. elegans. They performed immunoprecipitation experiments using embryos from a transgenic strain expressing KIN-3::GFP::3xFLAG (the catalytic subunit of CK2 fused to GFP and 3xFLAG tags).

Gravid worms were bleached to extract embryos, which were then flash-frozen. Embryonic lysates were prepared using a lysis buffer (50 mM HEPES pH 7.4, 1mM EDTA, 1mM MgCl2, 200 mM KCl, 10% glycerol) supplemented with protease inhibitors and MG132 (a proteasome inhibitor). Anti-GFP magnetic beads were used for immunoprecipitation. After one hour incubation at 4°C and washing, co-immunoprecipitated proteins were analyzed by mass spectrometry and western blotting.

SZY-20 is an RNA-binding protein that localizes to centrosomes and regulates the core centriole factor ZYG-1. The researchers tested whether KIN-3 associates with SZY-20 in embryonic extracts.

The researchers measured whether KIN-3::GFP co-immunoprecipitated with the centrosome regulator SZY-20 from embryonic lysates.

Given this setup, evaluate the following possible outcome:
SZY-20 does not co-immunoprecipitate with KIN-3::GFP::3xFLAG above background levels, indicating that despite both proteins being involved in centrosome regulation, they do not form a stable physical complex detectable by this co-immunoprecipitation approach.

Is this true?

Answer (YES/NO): NO